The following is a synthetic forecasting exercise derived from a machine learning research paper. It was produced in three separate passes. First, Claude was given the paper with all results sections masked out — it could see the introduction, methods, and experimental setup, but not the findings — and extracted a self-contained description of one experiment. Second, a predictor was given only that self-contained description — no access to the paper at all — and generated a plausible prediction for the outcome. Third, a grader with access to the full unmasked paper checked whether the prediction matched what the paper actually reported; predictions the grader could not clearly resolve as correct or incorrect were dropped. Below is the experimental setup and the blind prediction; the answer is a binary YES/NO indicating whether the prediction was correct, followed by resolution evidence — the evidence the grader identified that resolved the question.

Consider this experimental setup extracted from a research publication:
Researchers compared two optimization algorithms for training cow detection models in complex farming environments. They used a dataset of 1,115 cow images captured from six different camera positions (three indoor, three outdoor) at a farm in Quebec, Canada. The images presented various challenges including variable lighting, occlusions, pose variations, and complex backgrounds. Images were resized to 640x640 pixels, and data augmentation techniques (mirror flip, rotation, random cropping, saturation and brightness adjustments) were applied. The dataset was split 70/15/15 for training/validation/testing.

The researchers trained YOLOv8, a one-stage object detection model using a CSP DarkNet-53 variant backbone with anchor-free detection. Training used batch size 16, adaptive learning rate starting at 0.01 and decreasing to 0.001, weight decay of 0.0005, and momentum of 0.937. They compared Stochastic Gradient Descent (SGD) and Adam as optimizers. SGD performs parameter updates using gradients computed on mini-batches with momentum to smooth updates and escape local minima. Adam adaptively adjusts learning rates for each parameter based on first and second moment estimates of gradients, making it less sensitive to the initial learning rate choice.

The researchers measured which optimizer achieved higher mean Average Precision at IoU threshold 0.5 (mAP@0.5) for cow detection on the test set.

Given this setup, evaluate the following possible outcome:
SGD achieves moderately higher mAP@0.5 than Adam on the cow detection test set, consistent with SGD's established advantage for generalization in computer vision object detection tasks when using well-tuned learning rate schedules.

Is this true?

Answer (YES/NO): YES